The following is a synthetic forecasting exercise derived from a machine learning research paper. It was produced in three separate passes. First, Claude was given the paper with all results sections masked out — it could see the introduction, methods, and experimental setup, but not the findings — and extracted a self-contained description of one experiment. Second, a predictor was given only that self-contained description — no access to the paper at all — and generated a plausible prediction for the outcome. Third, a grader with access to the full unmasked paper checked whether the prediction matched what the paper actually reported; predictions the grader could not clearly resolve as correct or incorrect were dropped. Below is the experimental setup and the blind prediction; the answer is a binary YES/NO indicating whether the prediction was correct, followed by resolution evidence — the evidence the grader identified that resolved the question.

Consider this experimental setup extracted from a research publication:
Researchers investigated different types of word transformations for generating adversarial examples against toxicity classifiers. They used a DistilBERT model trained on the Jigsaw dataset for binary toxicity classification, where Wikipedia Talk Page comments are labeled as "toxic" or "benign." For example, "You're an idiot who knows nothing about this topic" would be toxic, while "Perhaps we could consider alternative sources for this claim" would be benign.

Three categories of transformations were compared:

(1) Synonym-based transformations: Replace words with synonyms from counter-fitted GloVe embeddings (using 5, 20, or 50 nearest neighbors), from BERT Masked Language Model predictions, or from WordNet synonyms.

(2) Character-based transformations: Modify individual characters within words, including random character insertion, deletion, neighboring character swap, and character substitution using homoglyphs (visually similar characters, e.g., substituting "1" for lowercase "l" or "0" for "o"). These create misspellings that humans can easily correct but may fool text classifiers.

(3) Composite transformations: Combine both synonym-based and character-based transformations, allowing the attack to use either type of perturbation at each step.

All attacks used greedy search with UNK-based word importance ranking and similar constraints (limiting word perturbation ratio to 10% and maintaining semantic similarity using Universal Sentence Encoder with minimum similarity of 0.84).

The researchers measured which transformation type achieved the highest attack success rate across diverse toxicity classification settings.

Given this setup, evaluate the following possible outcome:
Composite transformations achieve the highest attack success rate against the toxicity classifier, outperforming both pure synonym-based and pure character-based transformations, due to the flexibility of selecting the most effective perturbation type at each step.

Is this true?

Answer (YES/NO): YES